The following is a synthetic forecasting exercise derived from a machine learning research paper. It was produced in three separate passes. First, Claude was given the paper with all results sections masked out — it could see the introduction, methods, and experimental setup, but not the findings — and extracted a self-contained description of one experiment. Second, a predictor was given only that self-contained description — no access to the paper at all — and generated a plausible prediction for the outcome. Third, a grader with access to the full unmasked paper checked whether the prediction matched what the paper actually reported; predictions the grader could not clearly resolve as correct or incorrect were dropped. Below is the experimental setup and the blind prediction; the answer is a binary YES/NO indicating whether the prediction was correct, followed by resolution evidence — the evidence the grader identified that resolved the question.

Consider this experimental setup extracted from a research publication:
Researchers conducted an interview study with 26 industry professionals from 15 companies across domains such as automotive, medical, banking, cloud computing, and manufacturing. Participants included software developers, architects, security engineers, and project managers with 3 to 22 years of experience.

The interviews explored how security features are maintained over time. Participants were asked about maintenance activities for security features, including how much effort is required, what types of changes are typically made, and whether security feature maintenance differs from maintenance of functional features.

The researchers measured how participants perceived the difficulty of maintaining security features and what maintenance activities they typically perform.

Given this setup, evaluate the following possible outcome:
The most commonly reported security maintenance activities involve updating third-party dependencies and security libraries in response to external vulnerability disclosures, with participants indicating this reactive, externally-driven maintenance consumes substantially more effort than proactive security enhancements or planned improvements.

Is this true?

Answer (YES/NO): NO